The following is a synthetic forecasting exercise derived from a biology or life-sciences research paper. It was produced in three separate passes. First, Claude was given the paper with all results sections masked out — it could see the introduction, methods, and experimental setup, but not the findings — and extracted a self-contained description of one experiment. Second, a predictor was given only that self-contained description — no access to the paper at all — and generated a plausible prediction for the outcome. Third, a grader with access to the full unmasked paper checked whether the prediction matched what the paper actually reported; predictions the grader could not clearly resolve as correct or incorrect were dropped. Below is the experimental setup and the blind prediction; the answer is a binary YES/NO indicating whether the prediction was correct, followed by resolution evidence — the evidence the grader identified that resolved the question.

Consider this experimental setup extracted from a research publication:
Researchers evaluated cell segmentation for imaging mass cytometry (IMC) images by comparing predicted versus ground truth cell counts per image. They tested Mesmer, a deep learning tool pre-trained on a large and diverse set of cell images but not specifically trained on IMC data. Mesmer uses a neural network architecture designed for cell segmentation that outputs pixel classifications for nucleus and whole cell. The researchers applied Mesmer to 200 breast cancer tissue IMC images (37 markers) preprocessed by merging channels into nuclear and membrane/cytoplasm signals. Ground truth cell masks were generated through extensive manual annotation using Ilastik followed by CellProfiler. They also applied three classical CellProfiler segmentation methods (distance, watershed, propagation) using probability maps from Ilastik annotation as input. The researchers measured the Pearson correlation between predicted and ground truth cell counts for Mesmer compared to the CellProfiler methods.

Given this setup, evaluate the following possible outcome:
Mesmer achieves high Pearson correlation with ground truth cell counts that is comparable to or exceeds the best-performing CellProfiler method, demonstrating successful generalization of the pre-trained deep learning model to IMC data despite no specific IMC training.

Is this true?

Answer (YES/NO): NO